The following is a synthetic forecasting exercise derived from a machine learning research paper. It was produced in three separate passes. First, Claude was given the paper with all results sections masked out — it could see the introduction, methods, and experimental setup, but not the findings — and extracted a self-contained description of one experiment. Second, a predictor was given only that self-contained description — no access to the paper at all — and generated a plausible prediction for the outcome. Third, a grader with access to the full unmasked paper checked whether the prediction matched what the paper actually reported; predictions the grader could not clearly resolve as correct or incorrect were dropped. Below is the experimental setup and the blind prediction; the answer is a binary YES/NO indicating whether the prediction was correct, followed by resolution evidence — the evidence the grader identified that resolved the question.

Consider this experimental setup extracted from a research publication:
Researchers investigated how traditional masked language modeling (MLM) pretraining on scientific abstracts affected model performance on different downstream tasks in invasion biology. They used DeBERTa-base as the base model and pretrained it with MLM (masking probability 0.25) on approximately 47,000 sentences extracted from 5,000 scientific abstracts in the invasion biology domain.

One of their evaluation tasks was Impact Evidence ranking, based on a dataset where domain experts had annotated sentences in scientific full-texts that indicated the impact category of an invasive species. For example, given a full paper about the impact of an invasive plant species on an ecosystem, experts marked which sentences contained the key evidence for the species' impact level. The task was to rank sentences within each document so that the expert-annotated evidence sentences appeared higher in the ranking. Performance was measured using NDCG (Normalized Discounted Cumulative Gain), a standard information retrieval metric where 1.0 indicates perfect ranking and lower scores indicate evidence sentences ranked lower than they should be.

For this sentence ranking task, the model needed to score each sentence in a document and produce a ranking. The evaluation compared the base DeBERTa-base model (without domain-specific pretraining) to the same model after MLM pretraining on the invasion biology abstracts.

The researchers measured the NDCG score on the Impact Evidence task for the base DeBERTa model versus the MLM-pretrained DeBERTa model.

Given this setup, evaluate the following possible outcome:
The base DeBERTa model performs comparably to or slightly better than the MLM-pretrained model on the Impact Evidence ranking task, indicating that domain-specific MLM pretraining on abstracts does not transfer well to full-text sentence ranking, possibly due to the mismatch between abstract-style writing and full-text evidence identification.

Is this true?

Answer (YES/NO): YES